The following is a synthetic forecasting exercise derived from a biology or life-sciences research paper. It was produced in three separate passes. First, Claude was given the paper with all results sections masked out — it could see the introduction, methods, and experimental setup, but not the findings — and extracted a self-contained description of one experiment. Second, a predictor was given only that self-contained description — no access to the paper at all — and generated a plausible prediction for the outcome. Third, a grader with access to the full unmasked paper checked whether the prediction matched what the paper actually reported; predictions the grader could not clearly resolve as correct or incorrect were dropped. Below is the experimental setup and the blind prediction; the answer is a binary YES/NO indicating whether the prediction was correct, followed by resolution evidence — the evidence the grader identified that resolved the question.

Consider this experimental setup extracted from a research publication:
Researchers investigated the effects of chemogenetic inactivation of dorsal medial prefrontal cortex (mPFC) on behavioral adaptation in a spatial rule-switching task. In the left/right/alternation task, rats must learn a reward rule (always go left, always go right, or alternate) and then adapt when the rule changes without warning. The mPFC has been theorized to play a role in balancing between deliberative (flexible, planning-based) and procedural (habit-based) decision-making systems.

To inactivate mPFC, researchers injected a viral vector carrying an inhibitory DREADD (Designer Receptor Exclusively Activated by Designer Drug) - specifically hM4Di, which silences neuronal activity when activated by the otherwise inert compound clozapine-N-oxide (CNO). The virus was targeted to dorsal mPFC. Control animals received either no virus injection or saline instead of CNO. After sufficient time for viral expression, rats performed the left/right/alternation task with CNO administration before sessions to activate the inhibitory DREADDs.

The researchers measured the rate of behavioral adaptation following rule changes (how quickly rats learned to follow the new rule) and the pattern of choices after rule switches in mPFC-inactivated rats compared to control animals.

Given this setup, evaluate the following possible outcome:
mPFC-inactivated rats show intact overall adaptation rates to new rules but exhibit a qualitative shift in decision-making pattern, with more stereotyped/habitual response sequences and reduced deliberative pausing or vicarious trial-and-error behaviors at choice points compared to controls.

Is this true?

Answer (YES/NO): NO